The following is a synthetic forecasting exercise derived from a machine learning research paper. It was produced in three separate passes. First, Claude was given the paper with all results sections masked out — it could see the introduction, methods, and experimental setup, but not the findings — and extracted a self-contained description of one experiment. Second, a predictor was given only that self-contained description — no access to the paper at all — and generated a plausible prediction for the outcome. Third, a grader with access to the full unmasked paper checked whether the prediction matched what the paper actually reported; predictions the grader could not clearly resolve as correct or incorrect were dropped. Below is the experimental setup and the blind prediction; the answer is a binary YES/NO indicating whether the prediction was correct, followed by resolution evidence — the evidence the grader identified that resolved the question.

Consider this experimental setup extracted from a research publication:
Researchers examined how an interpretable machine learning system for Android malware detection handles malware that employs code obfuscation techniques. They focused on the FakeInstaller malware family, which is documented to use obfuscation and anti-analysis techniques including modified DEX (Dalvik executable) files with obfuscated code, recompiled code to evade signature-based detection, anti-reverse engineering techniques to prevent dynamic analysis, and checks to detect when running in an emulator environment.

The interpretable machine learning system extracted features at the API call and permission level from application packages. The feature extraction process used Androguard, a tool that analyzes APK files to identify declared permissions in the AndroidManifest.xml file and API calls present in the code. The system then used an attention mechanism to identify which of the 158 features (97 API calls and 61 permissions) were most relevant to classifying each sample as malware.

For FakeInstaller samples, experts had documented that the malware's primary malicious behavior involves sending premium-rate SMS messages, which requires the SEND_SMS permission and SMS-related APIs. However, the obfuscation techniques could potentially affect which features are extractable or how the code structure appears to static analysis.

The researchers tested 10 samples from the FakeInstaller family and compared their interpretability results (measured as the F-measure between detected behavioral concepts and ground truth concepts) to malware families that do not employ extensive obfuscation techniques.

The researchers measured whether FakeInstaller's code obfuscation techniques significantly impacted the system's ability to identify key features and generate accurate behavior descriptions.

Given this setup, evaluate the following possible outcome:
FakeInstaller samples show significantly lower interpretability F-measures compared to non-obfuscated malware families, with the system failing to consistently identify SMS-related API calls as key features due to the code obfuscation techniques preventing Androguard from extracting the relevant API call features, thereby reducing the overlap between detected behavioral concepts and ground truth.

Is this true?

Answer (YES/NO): NO